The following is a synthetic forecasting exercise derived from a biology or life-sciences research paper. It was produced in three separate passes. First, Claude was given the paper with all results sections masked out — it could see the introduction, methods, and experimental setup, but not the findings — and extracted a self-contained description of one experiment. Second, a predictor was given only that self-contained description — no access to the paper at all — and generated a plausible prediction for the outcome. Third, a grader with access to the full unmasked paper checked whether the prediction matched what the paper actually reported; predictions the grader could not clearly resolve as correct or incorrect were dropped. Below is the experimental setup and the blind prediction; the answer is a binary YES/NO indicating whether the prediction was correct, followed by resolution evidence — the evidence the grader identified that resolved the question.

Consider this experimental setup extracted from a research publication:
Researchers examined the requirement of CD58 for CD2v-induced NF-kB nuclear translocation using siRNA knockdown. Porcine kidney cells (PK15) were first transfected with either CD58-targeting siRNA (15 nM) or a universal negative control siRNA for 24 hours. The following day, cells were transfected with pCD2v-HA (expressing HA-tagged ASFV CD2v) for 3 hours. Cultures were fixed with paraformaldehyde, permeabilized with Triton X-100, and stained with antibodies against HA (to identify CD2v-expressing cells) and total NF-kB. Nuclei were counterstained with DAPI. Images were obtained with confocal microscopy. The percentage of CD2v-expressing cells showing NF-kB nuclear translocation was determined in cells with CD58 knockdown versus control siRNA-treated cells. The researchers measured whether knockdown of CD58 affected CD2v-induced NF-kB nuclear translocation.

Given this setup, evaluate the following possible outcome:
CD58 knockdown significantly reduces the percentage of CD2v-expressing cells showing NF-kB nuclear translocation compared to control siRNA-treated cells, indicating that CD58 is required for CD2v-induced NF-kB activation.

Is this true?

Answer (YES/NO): YES